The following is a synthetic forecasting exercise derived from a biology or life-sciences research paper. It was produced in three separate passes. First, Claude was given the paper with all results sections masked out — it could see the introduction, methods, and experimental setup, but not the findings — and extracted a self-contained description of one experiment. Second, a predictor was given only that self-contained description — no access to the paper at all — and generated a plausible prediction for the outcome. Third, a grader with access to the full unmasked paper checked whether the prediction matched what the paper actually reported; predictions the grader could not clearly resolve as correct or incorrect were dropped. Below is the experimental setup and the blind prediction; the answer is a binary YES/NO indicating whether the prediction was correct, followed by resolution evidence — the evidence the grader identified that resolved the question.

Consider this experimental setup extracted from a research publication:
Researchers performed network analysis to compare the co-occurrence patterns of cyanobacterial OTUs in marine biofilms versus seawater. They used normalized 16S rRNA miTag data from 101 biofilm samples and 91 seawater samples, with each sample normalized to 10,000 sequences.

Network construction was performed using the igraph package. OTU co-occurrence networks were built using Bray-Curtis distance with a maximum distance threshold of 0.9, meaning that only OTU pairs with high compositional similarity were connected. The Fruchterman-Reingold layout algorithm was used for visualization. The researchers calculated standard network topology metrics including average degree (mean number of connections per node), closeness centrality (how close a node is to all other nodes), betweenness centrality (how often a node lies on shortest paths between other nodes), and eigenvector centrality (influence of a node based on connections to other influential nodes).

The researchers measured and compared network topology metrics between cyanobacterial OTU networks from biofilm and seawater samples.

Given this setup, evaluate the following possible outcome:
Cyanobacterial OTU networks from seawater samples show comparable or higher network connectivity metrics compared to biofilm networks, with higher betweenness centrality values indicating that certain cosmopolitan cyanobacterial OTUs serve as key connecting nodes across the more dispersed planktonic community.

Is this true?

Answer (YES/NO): NO